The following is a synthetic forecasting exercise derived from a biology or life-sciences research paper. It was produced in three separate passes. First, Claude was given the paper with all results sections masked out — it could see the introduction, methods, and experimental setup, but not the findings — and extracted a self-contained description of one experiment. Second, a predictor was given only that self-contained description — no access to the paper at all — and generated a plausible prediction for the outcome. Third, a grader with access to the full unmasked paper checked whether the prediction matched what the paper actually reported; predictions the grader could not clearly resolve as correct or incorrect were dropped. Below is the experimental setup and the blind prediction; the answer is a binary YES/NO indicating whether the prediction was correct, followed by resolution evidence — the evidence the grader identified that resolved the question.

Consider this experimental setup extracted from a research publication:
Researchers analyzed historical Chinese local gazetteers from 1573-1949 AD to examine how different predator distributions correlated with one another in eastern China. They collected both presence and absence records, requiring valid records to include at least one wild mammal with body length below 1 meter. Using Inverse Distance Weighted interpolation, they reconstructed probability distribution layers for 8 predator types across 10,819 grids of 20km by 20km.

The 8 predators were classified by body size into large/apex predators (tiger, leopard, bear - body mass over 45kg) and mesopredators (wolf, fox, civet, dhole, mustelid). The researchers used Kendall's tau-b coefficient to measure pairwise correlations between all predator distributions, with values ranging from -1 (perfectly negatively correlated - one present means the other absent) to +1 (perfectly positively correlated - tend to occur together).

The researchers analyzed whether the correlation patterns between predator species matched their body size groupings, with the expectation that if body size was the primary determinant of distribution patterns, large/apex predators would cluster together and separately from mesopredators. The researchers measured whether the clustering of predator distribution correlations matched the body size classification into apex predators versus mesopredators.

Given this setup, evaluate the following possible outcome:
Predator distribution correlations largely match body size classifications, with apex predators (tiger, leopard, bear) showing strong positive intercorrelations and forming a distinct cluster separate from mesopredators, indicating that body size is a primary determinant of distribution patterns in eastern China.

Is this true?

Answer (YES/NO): NO